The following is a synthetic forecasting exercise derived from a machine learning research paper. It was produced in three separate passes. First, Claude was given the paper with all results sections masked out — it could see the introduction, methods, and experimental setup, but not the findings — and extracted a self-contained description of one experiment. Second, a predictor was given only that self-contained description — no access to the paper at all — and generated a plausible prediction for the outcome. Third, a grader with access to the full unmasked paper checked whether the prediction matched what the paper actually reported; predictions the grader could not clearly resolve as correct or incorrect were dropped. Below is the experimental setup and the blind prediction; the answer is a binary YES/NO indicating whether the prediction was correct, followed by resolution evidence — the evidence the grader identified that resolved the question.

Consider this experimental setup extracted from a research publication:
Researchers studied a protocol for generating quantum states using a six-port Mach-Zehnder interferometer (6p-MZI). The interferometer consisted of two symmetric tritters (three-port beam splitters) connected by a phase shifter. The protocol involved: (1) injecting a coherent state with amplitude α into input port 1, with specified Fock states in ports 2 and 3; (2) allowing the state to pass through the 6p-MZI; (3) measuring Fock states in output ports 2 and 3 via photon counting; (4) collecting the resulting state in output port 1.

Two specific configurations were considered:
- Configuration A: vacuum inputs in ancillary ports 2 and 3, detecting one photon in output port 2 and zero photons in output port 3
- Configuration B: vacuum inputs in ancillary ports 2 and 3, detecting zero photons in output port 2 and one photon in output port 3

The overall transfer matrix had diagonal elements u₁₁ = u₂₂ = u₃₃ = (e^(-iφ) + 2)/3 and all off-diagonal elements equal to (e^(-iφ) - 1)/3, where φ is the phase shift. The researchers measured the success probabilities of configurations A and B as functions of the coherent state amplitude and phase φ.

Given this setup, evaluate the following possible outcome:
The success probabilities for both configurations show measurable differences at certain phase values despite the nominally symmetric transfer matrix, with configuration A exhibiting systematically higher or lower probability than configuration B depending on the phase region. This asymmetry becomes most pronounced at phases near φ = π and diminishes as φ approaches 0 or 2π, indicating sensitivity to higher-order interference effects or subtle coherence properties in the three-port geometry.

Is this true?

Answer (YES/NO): NO